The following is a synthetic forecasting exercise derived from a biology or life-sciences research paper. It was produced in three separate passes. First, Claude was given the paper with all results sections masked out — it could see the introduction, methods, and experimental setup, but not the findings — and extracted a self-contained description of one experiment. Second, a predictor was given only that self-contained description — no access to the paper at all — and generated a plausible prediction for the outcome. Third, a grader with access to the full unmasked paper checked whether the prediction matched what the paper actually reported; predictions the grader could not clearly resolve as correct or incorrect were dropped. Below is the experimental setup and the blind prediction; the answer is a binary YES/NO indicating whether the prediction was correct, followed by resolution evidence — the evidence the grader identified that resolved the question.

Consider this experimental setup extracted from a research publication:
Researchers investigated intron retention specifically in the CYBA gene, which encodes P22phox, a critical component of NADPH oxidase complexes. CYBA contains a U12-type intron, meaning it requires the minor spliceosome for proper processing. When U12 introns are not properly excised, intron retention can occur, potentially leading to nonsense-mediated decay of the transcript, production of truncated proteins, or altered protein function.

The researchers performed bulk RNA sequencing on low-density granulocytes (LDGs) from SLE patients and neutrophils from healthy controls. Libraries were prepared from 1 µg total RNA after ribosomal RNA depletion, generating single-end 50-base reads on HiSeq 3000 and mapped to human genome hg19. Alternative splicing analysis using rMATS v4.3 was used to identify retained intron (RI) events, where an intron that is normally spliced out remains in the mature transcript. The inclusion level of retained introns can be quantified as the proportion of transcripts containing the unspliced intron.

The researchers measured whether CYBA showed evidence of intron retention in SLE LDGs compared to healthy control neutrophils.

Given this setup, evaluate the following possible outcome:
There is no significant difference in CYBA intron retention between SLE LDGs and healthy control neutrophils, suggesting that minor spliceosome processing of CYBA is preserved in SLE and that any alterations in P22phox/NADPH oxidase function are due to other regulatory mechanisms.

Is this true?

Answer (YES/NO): NO